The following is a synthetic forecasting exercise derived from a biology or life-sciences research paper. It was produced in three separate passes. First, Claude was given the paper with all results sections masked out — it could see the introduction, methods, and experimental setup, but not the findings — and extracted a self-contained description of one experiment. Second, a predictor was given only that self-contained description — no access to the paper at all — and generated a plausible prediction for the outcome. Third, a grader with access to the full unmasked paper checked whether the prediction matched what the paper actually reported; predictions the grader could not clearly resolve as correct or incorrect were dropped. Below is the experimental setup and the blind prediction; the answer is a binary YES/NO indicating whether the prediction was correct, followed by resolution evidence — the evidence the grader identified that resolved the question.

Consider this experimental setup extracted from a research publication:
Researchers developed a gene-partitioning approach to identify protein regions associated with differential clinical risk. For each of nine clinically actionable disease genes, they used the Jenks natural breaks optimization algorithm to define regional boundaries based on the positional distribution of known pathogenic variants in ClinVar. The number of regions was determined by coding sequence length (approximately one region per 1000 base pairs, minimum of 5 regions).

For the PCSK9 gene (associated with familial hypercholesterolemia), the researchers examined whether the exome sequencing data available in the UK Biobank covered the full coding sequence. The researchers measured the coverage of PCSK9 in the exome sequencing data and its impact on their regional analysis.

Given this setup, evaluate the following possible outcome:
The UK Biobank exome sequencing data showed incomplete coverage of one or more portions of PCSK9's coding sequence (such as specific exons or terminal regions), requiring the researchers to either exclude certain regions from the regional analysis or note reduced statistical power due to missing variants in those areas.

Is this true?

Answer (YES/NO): YES